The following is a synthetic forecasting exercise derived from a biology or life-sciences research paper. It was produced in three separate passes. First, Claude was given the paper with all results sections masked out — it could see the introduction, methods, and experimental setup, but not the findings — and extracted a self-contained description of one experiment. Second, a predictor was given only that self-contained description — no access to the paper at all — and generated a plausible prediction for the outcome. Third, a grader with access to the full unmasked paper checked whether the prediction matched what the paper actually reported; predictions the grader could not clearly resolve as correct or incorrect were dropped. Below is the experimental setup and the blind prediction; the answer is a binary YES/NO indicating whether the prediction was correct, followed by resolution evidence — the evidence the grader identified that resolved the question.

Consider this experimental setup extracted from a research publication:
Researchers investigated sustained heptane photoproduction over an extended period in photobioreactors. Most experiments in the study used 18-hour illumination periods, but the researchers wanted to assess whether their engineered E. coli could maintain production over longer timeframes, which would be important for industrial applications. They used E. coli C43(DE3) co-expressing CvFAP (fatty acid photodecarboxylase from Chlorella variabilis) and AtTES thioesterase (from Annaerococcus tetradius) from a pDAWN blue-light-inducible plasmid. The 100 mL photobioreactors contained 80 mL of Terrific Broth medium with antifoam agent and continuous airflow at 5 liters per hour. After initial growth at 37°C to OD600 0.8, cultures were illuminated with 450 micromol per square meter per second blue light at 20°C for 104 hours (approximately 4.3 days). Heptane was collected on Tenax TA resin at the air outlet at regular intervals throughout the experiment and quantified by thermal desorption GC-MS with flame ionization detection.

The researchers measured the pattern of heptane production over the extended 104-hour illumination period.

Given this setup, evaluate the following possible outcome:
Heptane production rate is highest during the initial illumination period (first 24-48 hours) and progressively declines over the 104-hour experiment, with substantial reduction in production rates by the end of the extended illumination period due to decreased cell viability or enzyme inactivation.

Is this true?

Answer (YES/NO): NO